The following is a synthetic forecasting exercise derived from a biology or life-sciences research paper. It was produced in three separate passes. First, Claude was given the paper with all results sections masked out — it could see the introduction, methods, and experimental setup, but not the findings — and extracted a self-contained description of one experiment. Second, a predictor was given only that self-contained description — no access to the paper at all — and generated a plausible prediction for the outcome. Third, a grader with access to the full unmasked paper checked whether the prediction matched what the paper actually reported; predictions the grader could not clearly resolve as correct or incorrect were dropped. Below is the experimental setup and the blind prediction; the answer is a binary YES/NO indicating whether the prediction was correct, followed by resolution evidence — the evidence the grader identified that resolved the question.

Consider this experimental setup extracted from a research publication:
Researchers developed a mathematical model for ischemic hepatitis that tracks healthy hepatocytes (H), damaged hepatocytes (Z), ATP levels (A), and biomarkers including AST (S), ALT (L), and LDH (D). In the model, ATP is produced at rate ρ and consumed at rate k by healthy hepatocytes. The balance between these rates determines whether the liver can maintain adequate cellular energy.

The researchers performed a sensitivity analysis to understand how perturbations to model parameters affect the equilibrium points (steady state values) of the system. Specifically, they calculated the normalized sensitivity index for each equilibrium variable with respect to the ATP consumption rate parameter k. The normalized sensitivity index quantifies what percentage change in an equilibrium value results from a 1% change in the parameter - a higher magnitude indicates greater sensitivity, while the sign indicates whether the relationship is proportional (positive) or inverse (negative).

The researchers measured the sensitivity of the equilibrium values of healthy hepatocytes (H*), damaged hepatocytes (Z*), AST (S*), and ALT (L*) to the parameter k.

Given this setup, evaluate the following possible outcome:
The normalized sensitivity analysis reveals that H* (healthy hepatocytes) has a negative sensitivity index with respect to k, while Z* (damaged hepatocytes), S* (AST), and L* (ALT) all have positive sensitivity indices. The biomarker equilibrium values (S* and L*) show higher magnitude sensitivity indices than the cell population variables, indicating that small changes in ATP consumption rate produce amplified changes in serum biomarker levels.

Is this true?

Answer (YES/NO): NO